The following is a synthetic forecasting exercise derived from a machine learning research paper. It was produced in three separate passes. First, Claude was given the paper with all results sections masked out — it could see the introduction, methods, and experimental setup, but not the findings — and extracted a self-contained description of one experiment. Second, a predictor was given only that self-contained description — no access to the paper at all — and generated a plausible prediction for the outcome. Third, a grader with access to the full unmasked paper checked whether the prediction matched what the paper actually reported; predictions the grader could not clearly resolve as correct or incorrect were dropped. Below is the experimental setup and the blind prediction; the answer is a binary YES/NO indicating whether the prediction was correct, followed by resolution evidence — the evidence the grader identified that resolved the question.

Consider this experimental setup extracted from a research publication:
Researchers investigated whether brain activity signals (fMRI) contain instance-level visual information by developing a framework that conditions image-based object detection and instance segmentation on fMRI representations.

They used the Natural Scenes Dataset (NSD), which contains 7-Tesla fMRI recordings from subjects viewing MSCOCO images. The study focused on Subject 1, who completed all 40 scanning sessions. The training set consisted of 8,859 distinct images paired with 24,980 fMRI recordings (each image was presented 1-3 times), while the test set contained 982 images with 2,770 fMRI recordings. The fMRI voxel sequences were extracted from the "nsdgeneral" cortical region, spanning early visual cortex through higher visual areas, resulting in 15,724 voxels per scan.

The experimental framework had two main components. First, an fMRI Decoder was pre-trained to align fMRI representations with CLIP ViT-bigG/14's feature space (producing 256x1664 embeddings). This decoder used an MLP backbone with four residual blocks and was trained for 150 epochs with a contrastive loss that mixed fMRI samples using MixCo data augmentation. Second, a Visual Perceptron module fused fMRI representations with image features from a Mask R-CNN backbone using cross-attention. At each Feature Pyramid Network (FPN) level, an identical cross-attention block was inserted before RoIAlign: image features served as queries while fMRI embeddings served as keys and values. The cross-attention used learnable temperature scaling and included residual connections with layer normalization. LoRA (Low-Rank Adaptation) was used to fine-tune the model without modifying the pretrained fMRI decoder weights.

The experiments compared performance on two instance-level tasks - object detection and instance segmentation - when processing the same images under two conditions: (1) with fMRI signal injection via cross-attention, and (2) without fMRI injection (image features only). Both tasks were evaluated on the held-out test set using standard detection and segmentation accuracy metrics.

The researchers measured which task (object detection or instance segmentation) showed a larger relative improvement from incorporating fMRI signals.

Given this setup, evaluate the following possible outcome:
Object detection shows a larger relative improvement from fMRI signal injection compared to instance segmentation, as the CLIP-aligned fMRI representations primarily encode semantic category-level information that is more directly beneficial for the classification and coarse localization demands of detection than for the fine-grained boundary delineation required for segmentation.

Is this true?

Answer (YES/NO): YES